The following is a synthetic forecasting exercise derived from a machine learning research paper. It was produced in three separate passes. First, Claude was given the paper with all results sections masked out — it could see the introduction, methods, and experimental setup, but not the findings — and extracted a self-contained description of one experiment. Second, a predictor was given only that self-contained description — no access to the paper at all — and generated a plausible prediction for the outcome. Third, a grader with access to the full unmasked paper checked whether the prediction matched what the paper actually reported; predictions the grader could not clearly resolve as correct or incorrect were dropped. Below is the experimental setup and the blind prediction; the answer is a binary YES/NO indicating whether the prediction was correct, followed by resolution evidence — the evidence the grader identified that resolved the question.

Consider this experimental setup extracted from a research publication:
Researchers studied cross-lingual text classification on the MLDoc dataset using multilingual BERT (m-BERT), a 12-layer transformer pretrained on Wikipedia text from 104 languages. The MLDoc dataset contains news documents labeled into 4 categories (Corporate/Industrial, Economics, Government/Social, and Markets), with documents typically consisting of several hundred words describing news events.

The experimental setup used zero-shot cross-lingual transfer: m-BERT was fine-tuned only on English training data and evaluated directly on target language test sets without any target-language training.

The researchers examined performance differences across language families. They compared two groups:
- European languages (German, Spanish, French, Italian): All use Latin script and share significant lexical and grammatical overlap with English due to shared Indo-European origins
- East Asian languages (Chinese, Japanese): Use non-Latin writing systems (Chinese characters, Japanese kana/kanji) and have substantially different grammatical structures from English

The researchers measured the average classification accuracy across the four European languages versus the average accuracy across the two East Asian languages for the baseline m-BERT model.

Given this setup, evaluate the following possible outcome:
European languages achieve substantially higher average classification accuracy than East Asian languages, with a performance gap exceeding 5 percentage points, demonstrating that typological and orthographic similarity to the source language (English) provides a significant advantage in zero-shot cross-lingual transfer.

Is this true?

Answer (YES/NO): NO